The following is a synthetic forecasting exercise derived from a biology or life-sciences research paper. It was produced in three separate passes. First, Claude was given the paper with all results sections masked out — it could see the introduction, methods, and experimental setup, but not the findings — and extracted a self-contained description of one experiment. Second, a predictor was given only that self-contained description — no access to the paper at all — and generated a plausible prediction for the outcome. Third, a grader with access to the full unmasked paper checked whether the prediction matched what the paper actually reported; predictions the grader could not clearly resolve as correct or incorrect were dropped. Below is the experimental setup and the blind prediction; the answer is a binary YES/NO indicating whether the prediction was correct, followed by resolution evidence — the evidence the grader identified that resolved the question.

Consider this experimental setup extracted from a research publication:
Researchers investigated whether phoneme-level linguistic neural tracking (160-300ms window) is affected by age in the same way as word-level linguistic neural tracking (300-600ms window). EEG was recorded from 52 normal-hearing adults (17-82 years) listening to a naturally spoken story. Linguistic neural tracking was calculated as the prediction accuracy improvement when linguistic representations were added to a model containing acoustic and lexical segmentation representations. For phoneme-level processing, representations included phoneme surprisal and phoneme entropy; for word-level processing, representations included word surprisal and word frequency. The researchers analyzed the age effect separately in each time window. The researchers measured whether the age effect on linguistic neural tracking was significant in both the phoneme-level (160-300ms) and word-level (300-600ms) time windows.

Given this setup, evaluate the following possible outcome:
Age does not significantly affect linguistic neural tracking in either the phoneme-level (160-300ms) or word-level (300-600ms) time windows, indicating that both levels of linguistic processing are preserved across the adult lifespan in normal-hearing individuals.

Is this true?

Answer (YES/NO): NO